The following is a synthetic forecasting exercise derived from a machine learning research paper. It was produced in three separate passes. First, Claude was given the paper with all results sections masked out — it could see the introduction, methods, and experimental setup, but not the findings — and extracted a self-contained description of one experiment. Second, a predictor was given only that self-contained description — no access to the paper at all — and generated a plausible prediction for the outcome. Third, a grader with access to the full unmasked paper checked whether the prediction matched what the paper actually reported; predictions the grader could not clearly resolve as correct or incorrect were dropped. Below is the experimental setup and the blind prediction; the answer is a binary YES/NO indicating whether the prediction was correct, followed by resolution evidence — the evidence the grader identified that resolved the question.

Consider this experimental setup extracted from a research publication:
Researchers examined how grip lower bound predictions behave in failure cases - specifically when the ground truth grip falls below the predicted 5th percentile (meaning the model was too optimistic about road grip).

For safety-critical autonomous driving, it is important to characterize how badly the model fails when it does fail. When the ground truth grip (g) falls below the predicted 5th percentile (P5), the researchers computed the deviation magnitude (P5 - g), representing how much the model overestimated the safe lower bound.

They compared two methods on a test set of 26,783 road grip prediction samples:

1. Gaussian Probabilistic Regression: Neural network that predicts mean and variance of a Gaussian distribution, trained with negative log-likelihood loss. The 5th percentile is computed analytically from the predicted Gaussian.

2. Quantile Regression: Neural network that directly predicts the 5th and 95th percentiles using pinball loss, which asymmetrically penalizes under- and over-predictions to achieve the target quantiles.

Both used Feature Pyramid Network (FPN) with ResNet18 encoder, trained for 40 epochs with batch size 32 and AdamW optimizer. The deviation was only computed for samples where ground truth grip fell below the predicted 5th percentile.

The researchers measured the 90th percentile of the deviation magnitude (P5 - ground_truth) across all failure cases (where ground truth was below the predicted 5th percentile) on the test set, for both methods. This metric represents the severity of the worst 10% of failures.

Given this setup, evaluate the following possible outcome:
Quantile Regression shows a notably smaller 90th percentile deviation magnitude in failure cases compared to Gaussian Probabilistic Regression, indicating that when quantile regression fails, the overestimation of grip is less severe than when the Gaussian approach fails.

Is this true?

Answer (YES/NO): YES